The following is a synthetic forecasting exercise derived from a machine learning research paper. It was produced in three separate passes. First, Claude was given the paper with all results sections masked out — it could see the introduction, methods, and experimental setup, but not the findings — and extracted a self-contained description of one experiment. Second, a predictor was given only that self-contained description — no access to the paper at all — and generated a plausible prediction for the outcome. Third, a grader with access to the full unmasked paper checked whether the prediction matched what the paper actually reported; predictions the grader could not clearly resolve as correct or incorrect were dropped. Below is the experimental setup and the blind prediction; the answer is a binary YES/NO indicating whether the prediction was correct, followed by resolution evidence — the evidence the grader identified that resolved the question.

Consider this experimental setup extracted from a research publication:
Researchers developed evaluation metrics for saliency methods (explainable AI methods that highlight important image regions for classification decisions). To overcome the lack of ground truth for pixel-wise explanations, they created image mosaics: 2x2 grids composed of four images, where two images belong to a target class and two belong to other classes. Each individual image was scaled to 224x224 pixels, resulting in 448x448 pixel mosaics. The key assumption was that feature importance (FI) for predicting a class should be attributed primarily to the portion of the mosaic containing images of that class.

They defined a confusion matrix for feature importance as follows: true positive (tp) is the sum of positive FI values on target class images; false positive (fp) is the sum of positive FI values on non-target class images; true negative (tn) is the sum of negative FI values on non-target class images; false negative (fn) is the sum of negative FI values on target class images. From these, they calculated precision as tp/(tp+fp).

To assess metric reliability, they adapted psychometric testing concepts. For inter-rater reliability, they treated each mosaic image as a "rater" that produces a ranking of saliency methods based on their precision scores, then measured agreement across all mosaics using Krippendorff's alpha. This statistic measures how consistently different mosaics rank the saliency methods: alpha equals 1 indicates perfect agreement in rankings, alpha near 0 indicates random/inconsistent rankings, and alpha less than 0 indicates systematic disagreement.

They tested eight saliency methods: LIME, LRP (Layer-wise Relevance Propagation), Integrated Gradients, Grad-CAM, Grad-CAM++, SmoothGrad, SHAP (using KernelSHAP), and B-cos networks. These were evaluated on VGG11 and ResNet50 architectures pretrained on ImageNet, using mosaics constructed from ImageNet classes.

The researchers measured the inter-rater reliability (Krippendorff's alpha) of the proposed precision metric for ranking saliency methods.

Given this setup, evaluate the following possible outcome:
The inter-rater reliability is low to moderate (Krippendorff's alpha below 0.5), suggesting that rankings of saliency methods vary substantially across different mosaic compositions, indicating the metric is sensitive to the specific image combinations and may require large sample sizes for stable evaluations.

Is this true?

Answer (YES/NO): NO